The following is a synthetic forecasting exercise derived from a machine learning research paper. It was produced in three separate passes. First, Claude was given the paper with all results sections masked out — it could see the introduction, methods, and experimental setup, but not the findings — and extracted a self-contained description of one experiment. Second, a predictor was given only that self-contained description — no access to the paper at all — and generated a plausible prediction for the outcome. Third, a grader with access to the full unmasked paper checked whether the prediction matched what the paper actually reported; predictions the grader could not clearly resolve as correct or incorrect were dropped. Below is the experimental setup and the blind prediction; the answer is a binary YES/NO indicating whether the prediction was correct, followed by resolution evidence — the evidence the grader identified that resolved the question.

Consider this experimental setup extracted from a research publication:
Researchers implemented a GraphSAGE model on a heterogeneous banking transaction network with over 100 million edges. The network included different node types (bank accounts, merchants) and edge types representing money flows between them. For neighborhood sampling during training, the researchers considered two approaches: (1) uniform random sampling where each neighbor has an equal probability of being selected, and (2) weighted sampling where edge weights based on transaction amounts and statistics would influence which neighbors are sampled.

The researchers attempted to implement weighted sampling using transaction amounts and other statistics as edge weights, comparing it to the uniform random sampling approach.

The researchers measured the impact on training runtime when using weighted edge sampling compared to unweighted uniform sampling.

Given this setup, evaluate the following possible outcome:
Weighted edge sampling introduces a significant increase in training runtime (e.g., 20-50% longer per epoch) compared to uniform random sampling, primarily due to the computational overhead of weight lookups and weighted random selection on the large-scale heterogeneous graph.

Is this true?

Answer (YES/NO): NO